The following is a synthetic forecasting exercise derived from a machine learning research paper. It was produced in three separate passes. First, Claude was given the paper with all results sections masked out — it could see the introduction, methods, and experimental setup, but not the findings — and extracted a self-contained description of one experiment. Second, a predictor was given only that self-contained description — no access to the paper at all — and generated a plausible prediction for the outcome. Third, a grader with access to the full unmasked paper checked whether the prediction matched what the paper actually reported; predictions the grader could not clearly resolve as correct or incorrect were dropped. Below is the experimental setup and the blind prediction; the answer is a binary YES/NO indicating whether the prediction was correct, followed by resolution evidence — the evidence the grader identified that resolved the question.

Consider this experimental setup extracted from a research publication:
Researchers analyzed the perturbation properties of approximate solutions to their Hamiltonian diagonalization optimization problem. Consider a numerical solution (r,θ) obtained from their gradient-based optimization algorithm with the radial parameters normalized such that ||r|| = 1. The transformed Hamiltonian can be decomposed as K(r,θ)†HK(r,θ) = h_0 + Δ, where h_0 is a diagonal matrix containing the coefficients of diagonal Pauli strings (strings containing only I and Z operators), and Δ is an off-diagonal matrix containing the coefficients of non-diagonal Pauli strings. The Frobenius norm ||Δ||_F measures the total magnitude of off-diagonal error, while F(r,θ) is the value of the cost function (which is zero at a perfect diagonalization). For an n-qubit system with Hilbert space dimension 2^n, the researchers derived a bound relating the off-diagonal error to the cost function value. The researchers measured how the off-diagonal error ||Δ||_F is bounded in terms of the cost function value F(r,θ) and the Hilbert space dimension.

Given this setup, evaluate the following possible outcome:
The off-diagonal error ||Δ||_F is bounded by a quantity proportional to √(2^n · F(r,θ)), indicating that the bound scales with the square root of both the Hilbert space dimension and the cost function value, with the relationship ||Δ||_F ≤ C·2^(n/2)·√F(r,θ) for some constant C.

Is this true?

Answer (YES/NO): NO